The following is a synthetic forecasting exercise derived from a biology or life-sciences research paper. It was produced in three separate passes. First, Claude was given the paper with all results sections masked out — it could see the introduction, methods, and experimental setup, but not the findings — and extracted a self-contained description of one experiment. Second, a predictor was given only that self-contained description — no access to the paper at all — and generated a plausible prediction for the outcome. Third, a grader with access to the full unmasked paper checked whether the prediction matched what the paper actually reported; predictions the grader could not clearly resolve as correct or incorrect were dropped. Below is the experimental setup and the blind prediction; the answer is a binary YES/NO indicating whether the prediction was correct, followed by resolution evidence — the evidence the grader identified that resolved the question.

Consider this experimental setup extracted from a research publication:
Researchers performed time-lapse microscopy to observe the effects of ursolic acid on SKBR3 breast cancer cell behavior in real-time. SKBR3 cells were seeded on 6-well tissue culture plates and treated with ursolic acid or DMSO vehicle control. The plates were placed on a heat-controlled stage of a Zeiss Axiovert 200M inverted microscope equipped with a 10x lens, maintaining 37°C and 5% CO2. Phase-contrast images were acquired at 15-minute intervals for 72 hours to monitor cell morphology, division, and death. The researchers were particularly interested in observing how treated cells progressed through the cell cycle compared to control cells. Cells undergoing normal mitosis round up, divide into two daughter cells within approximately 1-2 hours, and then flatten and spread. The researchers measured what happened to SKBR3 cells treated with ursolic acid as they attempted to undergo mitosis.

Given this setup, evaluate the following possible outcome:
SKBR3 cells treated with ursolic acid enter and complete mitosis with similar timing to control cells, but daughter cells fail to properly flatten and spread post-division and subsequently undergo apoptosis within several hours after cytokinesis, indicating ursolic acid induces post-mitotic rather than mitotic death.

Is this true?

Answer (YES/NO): NO